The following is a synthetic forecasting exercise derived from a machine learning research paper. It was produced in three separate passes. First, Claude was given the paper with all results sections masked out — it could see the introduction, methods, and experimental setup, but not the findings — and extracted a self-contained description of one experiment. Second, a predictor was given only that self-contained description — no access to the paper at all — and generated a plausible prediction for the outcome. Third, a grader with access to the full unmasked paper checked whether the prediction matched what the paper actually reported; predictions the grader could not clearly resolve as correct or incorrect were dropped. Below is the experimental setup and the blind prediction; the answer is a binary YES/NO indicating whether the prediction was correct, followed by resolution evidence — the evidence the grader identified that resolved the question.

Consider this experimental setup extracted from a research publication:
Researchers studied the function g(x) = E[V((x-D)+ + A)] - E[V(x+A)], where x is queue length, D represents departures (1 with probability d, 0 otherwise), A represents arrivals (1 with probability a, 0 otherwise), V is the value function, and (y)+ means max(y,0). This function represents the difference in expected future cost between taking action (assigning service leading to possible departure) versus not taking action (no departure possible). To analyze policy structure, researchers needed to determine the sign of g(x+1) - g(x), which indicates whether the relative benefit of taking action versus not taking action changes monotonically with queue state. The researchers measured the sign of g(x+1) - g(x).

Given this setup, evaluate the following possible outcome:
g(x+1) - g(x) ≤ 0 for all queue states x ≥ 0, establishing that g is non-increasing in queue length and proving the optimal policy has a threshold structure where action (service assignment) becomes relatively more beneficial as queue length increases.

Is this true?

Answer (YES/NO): YES